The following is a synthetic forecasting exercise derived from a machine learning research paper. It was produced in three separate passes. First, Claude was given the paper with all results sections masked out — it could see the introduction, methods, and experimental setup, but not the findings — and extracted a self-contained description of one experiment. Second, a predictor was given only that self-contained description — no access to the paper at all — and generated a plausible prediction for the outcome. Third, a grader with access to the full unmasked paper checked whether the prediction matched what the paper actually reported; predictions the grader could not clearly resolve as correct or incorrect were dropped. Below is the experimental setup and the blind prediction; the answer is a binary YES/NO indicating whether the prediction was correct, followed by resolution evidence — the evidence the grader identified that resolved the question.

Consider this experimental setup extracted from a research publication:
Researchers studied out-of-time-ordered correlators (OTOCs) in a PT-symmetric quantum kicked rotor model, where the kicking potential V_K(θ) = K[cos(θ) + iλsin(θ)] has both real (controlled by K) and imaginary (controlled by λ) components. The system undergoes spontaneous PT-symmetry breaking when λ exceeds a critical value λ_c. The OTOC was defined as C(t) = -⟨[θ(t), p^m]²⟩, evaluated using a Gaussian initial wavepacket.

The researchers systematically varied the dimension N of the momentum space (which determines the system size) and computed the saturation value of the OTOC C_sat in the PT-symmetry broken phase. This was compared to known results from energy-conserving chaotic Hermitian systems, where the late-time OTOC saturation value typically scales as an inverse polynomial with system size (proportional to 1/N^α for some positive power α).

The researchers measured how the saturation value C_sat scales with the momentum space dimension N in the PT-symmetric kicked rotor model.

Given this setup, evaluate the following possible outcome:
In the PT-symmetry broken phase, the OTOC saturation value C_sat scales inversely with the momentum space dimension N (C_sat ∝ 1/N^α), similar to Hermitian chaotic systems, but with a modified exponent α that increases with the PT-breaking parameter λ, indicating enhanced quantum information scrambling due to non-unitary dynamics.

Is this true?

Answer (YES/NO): NO